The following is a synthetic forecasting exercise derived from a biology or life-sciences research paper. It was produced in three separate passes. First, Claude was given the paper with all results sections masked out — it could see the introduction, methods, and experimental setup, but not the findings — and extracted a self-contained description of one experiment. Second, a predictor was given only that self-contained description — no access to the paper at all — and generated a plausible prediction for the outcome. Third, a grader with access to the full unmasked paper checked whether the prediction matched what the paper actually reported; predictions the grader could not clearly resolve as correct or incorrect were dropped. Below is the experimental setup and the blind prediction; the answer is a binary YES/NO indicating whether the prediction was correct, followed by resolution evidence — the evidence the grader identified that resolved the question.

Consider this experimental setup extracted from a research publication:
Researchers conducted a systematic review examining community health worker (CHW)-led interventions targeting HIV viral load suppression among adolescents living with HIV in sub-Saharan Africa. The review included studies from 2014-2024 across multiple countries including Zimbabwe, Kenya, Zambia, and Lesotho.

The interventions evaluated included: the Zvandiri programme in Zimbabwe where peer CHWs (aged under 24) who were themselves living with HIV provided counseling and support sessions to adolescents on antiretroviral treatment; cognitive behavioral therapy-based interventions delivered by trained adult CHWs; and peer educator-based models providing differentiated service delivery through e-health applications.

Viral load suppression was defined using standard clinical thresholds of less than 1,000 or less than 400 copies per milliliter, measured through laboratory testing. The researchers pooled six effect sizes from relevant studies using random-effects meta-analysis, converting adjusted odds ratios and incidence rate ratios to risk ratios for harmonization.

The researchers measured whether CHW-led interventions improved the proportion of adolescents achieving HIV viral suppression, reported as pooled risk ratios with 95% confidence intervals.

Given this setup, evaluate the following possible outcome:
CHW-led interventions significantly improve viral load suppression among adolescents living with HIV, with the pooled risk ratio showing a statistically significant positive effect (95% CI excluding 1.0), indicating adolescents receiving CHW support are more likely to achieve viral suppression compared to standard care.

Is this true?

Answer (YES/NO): YES